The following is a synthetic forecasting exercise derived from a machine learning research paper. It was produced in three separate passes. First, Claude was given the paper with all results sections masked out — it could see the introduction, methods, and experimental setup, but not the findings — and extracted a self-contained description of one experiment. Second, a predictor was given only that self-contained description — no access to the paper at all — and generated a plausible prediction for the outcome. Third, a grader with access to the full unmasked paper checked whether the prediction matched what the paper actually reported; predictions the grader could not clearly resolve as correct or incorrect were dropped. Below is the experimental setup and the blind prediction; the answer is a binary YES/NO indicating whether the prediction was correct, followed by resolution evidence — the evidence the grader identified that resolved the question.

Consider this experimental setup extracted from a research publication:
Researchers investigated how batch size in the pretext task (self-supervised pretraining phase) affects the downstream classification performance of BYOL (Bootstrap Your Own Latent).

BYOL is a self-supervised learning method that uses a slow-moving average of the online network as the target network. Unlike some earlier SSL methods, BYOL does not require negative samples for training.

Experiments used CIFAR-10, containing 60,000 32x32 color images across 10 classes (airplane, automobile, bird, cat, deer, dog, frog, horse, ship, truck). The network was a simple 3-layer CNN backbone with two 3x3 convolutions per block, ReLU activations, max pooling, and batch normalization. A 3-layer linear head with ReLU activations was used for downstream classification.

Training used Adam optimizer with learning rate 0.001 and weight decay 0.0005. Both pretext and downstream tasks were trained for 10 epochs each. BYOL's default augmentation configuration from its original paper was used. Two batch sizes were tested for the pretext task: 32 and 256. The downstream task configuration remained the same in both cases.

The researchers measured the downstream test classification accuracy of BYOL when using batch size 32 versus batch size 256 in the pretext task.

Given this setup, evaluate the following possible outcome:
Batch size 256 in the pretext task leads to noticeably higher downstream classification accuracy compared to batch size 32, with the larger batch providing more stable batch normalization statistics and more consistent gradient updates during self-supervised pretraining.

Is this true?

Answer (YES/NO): NO